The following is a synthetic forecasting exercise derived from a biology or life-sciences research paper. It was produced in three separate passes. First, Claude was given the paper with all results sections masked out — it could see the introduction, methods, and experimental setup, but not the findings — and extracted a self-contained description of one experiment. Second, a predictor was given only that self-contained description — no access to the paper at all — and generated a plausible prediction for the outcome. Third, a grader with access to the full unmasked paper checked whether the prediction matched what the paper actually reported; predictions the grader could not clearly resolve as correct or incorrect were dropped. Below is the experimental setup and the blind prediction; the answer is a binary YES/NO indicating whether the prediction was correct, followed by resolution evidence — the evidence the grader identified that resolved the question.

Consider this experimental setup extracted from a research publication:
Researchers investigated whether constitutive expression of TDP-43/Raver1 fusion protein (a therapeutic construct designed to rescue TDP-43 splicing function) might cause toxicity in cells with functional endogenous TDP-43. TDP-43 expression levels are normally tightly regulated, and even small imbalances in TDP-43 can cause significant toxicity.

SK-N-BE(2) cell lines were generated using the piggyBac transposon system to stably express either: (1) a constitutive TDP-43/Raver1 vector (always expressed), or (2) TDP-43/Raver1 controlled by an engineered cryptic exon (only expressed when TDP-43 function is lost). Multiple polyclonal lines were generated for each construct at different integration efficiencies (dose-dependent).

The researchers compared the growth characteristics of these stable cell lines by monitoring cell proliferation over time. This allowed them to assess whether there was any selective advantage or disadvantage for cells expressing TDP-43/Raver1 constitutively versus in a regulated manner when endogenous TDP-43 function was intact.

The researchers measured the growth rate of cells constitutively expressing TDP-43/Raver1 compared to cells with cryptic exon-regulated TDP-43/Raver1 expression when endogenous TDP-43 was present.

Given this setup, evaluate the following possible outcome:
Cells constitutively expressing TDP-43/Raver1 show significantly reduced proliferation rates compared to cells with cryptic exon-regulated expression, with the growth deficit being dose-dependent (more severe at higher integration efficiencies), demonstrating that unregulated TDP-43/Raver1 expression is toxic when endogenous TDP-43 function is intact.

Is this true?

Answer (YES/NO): YES